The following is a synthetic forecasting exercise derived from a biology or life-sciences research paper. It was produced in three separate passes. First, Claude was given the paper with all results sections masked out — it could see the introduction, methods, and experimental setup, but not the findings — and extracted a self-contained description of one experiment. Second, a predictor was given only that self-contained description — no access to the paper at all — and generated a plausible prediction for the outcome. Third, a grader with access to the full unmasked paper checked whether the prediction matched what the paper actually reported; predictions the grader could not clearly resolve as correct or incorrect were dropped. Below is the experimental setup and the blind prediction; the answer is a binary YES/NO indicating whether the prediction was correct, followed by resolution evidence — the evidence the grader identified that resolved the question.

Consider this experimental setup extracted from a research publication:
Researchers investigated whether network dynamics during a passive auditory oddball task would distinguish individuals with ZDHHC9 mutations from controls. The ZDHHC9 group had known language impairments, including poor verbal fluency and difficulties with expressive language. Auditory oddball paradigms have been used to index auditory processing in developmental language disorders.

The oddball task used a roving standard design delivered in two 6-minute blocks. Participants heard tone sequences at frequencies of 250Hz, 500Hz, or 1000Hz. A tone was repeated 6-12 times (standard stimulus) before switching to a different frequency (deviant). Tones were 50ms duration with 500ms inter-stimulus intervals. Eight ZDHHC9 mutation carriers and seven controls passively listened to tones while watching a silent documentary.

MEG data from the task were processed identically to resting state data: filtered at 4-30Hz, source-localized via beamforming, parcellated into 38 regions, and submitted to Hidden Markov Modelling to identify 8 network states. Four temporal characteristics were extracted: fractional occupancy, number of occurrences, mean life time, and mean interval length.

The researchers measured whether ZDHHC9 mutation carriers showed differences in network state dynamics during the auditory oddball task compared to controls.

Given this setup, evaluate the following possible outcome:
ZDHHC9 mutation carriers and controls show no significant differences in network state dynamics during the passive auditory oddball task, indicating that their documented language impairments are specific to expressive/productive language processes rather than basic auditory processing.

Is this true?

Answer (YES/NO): NO